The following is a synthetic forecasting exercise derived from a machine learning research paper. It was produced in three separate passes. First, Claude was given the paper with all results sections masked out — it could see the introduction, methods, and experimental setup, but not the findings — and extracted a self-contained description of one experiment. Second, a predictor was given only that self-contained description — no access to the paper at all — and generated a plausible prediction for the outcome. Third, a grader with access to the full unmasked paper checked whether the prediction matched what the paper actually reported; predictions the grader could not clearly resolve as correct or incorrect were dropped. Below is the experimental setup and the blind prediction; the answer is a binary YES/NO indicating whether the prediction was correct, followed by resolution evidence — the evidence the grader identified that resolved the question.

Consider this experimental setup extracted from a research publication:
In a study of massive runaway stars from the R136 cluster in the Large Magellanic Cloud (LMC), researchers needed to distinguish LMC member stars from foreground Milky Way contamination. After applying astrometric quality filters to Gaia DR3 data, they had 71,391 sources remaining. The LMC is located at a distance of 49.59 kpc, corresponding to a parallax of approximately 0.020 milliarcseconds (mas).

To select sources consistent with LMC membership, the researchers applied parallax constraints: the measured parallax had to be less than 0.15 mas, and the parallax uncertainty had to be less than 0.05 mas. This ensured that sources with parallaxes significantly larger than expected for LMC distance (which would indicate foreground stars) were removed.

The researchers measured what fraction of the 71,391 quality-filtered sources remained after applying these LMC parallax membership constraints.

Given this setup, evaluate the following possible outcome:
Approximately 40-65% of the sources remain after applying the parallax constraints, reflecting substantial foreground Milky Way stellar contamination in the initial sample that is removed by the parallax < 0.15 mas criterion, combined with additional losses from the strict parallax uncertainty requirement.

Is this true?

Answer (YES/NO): NO